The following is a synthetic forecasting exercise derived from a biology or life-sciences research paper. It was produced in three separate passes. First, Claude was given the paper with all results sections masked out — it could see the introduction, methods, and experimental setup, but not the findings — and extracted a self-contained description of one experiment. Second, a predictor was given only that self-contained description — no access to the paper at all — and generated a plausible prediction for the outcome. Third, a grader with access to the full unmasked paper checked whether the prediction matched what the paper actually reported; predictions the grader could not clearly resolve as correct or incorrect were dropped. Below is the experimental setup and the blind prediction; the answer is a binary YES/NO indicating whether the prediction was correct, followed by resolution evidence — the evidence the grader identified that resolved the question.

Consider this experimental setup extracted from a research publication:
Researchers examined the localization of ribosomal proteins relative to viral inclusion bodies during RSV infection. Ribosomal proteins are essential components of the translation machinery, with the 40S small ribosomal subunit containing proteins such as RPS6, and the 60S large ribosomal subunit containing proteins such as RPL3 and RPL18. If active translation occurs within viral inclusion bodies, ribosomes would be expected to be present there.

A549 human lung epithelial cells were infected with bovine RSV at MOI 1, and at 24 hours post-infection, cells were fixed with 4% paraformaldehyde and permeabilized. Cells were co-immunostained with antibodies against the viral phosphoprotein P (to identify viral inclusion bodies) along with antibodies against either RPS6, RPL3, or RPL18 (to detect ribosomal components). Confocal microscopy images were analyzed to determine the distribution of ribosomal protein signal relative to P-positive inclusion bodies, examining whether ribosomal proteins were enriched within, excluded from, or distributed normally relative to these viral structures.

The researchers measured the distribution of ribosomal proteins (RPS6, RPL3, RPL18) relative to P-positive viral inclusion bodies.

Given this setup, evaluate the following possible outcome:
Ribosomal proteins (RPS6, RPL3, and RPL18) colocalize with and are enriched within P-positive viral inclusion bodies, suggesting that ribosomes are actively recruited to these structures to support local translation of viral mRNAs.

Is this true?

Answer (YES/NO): NO